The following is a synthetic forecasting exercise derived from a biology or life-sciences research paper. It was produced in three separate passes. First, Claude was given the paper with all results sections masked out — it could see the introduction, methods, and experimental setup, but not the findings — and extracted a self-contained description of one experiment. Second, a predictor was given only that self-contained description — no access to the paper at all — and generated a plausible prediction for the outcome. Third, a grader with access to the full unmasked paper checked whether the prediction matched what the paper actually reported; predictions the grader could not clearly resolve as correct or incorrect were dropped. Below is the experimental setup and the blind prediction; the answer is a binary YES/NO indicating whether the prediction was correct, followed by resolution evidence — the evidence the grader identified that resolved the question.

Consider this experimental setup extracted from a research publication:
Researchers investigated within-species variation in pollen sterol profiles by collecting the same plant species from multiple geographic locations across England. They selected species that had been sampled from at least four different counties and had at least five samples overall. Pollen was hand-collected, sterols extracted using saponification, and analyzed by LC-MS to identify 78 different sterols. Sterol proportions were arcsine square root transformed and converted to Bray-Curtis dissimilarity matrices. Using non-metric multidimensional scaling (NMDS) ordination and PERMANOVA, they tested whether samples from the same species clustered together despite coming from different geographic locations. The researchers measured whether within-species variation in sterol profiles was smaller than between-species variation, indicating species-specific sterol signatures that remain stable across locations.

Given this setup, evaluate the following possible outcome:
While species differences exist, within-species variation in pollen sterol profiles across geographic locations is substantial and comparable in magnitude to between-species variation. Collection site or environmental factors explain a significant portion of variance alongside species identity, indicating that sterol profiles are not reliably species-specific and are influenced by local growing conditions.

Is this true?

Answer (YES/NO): NO